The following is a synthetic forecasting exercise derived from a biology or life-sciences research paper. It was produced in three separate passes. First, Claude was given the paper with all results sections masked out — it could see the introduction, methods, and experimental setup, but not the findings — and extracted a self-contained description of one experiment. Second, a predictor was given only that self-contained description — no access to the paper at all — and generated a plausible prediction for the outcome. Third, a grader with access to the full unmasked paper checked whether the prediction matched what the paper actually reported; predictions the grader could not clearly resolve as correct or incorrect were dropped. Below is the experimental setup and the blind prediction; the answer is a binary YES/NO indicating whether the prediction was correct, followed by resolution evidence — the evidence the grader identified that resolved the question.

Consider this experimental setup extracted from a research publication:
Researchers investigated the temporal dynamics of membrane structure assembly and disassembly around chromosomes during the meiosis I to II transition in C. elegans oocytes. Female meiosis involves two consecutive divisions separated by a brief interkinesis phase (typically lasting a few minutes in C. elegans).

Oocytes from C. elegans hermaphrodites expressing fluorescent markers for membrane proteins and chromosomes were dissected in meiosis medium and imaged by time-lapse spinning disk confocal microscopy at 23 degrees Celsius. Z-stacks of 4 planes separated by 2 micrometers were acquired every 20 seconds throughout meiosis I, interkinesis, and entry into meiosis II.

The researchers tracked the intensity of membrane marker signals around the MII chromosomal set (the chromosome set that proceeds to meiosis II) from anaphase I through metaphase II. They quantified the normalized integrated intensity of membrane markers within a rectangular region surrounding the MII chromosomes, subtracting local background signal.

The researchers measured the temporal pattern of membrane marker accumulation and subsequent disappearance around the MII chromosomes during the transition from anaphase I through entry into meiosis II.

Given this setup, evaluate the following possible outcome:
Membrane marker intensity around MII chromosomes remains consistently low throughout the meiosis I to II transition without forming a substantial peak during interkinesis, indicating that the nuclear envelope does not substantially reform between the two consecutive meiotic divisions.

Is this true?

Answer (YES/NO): NO